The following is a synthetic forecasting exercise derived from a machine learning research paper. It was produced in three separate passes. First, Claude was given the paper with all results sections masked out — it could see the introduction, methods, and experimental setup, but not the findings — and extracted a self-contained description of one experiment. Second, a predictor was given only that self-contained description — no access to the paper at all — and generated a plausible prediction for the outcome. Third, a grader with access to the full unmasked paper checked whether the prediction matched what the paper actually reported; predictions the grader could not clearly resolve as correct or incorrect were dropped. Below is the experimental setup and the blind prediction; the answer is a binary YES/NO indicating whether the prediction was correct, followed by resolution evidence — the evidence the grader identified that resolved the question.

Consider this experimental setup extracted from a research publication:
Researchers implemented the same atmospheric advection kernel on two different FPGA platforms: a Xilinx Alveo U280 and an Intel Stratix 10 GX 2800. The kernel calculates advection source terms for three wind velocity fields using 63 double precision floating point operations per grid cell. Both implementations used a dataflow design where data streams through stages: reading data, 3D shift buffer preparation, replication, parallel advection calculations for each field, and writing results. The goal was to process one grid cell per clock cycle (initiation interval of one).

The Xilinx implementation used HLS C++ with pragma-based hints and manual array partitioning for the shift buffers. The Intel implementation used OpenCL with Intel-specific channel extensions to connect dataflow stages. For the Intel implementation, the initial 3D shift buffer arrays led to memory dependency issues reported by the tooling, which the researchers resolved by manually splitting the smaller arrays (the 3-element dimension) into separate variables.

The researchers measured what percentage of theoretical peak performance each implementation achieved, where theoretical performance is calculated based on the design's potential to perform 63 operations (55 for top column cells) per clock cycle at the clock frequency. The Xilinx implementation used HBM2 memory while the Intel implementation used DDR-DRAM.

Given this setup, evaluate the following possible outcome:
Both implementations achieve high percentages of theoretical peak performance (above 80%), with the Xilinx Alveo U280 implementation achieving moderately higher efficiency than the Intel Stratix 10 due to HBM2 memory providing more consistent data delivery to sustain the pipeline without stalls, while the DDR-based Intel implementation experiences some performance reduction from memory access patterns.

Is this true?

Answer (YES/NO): NO